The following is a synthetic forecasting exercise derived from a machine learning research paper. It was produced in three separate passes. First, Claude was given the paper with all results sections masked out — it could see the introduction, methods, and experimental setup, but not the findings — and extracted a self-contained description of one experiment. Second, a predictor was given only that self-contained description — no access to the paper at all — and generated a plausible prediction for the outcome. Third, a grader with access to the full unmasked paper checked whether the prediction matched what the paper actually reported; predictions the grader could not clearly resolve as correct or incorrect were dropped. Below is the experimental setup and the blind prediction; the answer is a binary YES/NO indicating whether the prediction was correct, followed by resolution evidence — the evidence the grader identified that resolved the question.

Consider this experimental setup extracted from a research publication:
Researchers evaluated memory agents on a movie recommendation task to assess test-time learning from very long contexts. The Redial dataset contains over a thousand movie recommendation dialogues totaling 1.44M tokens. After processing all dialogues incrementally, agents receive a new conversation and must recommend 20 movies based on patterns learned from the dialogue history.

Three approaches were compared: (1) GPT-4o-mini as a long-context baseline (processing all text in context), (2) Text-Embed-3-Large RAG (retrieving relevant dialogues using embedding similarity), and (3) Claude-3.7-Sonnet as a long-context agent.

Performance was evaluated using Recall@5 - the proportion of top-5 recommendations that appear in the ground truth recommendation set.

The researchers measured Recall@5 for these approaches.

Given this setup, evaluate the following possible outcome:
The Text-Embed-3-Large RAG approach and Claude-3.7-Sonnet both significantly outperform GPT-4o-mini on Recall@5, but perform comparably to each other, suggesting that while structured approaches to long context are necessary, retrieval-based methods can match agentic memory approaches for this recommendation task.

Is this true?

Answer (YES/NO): NO